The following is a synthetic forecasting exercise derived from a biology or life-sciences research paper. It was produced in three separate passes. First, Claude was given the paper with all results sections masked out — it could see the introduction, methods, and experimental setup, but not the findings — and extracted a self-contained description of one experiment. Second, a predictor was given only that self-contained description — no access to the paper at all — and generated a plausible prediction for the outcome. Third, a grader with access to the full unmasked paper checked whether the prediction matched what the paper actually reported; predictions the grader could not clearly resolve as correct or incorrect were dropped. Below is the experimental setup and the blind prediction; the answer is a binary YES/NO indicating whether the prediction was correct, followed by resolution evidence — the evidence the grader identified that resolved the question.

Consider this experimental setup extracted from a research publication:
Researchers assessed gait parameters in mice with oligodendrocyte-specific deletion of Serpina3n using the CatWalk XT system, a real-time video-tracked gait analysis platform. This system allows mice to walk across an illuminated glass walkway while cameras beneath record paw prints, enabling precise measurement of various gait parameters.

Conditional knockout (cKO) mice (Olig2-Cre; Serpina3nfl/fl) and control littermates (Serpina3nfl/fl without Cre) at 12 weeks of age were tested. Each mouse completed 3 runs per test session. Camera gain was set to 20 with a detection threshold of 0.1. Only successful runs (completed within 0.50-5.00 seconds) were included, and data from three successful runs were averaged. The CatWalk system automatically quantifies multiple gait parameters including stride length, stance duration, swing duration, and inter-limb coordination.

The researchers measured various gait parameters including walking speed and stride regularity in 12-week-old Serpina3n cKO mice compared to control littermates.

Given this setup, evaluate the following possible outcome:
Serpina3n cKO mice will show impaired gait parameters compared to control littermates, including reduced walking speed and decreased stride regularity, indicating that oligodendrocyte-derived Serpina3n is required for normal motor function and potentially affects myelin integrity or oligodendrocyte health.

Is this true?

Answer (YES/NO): NO